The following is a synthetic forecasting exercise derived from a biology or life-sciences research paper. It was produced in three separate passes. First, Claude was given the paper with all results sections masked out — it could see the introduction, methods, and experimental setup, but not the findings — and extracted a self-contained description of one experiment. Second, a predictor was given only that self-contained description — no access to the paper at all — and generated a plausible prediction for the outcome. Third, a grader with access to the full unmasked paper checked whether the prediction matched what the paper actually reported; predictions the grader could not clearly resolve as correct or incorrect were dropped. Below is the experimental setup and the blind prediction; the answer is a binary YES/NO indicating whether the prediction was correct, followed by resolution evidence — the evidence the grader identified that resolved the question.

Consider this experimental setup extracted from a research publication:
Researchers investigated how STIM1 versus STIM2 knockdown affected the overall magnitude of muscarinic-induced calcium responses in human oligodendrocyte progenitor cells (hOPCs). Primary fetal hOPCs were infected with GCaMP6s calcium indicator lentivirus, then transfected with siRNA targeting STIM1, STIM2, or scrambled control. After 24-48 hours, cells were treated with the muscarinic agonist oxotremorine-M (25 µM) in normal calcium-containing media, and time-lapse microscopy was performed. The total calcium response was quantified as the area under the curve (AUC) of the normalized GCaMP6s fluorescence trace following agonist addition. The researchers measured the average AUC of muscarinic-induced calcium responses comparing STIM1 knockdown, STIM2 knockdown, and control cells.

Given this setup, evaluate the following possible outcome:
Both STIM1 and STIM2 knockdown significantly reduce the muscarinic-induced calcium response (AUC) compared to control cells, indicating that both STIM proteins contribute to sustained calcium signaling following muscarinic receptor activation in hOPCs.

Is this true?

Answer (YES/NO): YES